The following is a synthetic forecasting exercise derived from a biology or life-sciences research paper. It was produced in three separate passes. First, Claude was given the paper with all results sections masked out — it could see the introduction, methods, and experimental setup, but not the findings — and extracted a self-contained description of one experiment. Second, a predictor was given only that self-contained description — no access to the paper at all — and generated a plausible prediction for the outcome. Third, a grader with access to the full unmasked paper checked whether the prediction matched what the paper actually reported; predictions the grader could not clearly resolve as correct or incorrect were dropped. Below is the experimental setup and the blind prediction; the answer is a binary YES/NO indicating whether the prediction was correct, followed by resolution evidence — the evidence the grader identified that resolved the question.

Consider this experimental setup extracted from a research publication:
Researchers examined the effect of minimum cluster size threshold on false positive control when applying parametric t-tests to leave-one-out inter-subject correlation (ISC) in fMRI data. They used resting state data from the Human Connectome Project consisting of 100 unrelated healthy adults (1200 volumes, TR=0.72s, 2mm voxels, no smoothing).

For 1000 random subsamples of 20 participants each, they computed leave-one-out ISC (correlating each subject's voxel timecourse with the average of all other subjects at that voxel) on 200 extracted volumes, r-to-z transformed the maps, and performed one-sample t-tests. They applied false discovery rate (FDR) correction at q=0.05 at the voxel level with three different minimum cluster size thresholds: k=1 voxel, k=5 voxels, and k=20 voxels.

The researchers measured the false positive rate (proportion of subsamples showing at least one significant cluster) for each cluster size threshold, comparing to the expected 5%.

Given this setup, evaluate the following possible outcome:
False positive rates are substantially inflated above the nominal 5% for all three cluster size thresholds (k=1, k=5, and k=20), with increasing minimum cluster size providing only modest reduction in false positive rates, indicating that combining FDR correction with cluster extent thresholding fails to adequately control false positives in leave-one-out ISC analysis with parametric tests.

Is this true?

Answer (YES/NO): NO